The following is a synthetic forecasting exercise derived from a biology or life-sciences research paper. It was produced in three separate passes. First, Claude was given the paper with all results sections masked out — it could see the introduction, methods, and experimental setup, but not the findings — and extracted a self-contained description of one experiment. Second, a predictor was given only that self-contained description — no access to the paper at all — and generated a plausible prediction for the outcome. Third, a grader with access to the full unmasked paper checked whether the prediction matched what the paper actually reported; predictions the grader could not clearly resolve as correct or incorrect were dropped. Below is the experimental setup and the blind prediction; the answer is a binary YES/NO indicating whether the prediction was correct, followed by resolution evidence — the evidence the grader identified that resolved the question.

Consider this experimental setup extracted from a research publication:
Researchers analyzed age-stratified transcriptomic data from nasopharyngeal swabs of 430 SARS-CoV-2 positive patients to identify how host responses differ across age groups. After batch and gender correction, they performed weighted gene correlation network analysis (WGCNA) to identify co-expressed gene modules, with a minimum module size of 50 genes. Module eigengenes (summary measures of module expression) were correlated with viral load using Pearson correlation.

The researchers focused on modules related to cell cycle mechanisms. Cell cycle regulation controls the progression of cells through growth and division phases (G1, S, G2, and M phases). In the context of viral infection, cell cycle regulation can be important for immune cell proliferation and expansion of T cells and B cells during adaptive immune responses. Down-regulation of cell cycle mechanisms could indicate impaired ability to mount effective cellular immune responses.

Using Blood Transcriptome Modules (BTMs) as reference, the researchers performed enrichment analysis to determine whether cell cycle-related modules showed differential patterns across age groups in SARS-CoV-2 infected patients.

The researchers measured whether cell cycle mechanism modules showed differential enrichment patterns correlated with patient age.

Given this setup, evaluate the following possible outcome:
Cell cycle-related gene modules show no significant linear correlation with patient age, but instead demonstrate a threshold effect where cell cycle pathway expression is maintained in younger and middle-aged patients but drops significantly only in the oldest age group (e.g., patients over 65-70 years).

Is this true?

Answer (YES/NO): NO